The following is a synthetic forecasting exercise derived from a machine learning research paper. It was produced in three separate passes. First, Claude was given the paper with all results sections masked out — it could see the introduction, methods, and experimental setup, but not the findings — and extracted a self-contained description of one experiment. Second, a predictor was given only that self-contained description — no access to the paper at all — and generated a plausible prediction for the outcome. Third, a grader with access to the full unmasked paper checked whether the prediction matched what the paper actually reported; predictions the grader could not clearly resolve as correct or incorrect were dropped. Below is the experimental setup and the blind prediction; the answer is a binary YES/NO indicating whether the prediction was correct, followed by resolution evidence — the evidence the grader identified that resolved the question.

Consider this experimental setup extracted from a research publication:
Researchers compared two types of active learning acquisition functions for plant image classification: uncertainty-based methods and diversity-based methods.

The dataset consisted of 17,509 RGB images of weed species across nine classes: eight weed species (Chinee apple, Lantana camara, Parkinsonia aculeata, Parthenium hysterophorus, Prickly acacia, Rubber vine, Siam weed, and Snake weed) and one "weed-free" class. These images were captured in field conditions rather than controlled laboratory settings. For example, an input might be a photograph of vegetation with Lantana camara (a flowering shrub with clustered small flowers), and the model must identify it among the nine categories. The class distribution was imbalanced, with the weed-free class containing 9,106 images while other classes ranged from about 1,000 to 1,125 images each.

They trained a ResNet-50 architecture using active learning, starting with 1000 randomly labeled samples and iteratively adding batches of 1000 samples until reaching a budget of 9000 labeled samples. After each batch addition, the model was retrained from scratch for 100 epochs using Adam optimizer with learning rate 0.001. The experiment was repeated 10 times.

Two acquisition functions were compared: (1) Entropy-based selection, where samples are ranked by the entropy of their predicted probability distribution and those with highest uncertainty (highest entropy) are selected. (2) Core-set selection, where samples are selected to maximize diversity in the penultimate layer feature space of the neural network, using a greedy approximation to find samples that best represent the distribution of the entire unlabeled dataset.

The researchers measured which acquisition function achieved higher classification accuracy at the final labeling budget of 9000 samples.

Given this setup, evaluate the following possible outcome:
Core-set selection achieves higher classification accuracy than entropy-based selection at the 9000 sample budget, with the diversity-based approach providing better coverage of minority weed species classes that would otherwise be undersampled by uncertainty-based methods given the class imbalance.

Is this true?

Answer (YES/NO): NO